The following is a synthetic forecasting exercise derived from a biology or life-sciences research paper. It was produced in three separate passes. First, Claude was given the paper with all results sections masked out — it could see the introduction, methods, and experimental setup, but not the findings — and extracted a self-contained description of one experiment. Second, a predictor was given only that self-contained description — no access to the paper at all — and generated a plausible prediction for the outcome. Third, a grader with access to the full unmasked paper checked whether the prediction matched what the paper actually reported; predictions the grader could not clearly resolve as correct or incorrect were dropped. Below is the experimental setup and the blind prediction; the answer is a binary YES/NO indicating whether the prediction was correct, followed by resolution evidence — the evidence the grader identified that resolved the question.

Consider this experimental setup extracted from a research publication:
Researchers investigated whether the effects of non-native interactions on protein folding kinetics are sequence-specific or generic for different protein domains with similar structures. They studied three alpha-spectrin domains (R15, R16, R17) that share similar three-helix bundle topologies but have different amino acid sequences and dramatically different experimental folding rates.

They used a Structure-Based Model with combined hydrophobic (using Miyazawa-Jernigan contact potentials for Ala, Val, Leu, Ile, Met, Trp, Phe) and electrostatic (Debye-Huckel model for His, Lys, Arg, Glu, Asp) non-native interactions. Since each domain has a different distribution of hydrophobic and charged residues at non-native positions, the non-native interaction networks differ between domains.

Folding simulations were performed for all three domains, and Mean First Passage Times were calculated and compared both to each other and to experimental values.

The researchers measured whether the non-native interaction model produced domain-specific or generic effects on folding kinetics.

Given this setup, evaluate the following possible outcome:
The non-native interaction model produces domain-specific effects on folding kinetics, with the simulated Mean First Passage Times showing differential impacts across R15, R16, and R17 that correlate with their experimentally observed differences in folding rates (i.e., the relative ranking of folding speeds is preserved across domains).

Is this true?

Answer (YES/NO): YES